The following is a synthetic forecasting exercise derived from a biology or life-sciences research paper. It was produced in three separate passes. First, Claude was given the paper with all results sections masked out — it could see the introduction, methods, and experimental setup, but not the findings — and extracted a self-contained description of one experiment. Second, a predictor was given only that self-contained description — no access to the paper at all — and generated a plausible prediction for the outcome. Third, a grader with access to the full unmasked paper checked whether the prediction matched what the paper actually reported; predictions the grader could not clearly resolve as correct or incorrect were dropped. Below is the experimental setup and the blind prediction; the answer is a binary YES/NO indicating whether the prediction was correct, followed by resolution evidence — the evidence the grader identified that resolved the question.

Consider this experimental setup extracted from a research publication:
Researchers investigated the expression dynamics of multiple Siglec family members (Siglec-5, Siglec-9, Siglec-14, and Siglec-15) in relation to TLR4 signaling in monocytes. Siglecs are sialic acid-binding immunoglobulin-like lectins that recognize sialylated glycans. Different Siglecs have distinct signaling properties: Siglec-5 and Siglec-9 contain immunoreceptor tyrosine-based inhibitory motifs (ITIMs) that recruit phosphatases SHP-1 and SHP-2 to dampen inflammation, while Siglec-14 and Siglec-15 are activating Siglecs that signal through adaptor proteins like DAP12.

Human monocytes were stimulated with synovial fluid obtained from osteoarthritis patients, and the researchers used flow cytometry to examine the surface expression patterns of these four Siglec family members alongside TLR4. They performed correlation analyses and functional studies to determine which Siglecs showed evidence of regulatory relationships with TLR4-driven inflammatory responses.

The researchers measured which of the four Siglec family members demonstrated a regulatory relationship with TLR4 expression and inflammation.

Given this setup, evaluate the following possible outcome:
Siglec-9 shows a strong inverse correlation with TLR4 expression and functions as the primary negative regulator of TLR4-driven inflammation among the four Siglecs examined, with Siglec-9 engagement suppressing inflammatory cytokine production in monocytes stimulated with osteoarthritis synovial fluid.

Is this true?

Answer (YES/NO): NO